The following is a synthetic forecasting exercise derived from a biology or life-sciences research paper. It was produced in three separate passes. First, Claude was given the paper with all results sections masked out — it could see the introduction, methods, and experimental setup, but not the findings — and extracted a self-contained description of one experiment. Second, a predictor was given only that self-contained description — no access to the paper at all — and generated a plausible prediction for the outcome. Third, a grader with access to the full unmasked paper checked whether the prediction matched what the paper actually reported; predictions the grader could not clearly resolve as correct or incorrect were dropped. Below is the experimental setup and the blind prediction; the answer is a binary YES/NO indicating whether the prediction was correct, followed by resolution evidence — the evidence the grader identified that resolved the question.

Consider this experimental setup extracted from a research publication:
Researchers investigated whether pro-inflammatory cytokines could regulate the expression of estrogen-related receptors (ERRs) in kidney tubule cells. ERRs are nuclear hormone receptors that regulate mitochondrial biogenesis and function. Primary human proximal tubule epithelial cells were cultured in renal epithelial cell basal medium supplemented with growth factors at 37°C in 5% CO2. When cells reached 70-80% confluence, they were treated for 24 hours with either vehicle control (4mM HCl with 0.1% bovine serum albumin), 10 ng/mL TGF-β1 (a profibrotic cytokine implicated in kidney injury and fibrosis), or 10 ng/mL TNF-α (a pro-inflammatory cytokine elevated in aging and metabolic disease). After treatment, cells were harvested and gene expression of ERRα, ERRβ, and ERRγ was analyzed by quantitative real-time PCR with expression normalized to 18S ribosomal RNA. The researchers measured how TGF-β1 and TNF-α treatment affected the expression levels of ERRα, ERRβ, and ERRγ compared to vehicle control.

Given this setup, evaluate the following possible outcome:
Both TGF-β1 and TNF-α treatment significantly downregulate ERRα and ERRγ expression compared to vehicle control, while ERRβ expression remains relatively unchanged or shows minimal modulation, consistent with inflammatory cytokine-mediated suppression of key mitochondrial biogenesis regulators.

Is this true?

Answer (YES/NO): NO